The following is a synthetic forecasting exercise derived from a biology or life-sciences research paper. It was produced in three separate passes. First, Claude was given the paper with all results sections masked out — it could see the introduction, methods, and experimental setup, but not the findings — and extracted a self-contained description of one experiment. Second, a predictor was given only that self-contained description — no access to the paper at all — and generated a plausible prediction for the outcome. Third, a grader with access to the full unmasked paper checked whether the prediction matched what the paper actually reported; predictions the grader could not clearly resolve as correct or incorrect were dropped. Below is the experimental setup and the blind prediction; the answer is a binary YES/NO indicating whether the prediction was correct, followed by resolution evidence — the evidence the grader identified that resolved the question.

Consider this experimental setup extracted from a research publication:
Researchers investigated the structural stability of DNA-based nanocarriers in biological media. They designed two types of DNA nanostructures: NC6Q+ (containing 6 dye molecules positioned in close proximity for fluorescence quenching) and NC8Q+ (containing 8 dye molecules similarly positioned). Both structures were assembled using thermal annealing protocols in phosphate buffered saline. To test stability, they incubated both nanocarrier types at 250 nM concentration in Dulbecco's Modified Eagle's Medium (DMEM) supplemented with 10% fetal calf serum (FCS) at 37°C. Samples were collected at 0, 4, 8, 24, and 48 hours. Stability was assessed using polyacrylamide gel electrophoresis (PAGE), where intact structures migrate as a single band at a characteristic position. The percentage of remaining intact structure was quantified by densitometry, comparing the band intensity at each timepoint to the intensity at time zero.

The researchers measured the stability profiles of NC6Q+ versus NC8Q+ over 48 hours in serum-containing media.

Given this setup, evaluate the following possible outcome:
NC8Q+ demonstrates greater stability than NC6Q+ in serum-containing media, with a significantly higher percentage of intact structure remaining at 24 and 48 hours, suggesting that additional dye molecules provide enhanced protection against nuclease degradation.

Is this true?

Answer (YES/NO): NO